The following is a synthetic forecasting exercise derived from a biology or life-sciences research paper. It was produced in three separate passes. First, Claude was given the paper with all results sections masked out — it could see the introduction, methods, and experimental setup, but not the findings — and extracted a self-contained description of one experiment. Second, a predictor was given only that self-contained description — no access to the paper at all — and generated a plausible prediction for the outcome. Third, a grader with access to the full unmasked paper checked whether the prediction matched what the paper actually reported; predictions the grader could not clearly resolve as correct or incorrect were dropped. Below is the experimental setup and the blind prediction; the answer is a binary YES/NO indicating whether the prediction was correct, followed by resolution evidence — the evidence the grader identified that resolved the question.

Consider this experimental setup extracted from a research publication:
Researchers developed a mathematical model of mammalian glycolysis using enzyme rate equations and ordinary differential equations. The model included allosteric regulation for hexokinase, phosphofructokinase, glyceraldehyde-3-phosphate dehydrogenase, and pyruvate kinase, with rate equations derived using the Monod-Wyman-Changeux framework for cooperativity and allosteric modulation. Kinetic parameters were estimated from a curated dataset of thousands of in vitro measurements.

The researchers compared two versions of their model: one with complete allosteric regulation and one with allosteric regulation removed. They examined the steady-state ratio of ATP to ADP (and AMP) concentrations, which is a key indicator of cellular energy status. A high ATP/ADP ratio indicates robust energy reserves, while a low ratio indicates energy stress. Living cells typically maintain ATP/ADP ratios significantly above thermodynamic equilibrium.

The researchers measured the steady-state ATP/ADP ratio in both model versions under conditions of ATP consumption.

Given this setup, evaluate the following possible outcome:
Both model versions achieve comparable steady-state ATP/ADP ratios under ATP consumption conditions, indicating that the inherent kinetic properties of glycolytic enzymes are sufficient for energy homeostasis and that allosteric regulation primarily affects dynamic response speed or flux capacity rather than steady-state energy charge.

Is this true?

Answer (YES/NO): NO